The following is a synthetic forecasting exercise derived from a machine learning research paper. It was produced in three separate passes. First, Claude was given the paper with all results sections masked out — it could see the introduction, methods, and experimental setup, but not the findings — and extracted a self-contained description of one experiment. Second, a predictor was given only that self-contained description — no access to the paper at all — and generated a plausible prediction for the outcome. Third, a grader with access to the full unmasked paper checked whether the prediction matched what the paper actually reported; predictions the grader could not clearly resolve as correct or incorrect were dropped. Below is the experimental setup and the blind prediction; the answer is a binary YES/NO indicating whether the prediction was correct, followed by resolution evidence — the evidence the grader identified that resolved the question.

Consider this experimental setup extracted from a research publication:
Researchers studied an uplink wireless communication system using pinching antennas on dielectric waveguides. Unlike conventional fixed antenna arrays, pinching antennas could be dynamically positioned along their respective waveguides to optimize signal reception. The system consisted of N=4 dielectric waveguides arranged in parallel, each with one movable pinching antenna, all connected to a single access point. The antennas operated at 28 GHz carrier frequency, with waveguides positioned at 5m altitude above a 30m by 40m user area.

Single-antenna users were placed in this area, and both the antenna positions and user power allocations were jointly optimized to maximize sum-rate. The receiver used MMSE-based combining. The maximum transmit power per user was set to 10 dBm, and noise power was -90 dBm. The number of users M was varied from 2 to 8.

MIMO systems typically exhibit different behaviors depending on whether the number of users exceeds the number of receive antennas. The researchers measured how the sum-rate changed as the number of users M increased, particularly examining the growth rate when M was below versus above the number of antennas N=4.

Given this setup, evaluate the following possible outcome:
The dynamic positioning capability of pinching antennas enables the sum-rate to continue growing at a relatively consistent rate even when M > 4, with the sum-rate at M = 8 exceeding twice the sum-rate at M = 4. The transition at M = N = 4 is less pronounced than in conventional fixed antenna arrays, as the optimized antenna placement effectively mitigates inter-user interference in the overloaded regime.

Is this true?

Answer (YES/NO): NO